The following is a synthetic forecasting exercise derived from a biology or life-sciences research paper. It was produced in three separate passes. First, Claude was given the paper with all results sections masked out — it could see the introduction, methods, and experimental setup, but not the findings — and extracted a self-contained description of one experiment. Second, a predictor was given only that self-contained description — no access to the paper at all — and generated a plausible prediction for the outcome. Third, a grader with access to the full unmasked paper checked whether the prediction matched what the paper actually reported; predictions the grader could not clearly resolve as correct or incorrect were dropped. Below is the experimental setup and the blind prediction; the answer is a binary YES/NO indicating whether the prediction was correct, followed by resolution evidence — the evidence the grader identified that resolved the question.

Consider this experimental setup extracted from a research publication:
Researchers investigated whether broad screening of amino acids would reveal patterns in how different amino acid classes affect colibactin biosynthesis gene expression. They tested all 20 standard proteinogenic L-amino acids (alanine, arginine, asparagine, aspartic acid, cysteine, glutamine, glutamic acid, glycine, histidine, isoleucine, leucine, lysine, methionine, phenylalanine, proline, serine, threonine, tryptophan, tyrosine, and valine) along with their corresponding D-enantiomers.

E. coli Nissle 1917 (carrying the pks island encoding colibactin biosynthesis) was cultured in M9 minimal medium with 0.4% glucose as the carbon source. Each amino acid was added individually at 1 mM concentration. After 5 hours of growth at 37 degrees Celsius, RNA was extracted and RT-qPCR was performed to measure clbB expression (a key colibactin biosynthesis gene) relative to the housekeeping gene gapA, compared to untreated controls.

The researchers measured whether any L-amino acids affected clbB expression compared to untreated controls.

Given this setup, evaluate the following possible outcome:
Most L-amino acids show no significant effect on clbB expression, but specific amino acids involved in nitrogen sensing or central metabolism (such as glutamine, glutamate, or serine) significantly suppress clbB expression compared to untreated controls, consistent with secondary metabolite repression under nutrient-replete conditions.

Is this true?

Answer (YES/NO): NO